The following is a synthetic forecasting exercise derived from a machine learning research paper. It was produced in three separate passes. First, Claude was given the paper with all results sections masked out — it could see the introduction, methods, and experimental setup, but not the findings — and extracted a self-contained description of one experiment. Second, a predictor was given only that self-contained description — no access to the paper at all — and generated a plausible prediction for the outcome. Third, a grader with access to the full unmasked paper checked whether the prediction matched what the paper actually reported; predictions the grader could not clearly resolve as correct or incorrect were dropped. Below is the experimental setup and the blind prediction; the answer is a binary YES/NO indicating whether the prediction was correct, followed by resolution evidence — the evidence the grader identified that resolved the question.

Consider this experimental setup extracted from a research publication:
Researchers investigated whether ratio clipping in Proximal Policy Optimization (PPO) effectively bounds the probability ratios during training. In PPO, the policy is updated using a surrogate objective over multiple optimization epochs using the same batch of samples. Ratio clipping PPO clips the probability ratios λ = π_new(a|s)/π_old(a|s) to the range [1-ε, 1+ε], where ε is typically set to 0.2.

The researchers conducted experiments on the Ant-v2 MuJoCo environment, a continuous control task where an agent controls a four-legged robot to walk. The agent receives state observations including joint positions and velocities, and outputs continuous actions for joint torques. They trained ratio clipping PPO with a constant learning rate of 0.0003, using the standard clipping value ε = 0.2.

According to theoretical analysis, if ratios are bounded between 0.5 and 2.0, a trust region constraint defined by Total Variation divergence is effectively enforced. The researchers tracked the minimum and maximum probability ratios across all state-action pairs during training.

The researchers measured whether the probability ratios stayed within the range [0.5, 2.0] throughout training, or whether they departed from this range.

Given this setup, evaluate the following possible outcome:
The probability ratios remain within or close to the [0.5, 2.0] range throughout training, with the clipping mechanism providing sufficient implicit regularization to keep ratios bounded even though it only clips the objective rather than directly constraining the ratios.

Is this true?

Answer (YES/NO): NO